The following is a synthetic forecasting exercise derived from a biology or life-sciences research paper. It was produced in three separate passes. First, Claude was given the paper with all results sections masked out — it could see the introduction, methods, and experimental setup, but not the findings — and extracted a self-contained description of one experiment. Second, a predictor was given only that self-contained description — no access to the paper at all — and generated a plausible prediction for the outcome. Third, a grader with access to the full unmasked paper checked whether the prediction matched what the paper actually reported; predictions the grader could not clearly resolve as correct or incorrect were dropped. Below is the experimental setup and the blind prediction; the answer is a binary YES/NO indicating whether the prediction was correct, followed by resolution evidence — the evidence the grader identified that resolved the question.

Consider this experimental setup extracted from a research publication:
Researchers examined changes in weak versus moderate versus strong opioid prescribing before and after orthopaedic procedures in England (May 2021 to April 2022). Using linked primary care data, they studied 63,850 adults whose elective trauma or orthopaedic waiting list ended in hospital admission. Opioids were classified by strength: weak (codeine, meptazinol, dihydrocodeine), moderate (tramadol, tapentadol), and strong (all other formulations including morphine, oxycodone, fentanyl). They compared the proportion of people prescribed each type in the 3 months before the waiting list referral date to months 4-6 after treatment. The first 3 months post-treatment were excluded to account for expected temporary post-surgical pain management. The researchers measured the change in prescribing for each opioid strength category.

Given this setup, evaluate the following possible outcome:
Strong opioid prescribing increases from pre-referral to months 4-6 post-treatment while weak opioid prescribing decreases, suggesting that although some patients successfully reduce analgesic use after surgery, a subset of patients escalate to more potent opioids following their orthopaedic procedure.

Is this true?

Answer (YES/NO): NO